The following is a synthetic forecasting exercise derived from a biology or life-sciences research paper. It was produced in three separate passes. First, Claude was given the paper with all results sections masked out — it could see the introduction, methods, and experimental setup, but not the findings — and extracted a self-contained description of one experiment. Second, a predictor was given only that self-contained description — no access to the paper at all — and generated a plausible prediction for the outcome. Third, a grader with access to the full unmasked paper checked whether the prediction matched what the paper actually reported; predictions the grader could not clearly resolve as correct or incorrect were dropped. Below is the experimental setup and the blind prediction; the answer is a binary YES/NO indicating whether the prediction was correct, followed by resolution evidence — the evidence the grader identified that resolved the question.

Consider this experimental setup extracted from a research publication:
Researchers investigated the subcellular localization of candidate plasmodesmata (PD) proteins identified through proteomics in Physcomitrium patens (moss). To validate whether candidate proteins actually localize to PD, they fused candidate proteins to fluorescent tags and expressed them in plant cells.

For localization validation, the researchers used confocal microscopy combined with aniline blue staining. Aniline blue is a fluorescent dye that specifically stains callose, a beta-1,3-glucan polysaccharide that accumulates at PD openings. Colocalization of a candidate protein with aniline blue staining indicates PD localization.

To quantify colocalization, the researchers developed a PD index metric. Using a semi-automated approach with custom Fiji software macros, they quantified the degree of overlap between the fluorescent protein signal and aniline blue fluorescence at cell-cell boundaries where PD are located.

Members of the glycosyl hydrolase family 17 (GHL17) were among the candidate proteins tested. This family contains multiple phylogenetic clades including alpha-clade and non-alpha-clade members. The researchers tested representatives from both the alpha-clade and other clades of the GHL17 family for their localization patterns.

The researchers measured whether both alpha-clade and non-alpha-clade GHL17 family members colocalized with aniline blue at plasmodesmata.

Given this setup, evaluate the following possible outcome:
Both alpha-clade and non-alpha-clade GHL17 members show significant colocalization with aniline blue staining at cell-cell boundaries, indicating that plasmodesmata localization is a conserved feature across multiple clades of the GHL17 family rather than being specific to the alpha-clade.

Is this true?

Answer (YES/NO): NO